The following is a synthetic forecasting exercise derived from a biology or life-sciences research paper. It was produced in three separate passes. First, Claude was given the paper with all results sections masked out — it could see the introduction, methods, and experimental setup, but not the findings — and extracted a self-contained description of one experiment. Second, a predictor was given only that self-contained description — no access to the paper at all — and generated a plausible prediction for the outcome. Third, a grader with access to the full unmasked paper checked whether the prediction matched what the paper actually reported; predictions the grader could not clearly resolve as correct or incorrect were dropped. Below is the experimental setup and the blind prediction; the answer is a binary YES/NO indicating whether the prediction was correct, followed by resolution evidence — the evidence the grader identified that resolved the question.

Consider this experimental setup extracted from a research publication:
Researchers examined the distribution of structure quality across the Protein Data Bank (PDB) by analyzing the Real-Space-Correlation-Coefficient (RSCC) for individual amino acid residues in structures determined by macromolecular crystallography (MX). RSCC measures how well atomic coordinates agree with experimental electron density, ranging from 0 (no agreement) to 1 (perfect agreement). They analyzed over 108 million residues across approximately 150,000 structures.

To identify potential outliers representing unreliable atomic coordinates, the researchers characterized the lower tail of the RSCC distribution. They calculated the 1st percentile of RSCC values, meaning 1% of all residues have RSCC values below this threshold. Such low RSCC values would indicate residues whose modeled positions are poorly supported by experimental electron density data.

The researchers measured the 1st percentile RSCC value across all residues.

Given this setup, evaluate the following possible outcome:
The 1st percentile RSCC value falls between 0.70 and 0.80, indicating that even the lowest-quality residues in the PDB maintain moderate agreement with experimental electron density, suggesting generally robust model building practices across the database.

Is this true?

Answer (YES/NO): NO